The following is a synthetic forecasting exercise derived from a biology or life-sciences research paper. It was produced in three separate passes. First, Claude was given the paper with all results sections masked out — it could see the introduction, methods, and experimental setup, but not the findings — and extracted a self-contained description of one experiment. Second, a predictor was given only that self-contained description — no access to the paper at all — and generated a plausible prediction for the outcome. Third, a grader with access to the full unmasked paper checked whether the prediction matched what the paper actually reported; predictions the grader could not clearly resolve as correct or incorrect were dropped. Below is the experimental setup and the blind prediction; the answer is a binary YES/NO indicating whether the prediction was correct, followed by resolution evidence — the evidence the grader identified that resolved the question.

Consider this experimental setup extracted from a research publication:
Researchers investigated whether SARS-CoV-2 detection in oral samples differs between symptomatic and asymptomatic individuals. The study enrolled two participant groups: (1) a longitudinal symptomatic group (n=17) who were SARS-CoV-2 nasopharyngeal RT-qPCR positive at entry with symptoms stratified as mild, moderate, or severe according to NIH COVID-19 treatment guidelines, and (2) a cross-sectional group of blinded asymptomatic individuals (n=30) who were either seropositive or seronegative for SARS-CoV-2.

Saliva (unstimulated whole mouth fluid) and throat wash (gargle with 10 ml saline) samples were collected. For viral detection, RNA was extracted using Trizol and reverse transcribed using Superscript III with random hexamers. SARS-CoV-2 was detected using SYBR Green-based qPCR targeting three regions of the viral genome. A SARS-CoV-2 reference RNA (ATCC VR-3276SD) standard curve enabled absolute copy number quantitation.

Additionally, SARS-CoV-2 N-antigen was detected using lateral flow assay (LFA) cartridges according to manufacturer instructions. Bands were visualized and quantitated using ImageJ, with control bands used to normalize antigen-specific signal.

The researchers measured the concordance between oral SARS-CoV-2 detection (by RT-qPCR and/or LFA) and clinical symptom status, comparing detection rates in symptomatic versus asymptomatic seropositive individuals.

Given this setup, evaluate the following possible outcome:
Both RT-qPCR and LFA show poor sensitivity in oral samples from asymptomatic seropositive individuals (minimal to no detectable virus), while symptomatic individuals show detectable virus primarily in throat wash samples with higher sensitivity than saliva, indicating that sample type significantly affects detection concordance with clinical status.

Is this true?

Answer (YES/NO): NO